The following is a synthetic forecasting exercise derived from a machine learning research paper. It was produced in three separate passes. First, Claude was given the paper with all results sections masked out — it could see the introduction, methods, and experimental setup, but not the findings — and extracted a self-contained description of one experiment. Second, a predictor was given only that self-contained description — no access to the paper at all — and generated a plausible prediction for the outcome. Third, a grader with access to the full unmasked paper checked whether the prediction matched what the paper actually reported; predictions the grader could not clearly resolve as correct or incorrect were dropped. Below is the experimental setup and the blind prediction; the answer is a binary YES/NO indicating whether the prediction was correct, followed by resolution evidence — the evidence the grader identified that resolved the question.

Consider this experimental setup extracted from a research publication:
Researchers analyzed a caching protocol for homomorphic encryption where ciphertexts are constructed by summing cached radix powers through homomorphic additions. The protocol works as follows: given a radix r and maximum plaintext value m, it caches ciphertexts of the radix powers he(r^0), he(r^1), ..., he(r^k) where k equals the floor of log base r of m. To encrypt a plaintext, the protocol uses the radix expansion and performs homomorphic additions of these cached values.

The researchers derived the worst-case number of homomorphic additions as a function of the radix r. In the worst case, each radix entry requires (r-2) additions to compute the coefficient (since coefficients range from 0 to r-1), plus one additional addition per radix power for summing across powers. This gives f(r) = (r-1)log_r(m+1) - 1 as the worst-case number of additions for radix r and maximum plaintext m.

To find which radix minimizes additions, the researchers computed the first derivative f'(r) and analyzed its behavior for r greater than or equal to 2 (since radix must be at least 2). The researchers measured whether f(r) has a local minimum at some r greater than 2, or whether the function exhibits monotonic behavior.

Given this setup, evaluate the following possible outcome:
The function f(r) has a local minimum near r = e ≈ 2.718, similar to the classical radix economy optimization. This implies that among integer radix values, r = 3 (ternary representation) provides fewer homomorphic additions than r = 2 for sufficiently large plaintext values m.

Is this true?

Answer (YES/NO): NO